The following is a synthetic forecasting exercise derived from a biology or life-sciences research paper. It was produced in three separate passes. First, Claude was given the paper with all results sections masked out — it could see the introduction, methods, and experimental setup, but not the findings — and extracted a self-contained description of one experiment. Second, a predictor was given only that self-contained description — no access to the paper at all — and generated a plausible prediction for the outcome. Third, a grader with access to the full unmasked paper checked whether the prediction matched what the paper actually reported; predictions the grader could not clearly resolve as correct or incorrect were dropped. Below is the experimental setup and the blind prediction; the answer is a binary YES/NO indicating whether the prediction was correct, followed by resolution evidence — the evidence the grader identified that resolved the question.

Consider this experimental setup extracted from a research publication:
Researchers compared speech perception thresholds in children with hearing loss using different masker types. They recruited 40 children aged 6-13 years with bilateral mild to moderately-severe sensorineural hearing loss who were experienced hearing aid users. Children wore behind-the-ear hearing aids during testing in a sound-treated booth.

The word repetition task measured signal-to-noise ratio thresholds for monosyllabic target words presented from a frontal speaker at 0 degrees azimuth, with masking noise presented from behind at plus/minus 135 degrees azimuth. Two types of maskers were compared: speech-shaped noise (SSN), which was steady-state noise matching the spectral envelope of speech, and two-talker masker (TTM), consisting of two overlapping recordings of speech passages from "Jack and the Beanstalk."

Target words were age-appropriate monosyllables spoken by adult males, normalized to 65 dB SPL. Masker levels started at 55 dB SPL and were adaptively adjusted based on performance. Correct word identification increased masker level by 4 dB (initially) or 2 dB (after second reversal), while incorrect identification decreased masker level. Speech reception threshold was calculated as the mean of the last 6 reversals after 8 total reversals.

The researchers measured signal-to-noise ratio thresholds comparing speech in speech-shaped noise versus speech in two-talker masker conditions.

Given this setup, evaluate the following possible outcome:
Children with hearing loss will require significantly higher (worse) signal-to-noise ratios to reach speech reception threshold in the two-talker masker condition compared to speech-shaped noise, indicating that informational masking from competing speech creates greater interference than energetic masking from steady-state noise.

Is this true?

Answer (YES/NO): YES